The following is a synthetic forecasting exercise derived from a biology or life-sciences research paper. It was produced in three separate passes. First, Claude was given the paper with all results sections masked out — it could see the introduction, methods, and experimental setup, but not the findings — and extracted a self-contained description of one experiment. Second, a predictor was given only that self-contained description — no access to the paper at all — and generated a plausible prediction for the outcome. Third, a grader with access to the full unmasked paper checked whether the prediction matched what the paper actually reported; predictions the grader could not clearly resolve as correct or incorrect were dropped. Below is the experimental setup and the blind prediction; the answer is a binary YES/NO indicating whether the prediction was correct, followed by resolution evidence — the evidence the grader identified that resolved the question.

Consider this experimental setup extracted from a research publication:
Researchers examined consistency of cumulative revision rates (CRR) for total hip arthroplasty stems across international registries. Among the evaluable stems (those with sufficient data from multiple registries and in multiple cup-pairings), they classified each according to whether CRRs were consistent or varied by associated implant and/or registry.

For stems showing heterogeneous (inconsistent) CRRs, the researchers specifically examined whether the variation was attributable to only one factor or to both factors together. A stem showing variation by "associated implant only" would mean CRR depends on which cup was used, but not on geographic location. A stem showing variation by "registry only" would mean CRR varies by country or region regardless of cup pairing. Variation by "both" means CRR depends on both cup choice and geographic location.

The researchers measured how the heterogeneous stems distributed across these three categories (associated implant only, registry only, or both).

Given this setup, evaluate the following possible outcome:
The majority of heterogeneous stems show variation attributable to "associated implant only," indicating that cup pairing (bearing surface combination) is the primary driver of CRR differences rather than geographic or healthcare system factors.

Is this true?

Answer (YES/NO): NO